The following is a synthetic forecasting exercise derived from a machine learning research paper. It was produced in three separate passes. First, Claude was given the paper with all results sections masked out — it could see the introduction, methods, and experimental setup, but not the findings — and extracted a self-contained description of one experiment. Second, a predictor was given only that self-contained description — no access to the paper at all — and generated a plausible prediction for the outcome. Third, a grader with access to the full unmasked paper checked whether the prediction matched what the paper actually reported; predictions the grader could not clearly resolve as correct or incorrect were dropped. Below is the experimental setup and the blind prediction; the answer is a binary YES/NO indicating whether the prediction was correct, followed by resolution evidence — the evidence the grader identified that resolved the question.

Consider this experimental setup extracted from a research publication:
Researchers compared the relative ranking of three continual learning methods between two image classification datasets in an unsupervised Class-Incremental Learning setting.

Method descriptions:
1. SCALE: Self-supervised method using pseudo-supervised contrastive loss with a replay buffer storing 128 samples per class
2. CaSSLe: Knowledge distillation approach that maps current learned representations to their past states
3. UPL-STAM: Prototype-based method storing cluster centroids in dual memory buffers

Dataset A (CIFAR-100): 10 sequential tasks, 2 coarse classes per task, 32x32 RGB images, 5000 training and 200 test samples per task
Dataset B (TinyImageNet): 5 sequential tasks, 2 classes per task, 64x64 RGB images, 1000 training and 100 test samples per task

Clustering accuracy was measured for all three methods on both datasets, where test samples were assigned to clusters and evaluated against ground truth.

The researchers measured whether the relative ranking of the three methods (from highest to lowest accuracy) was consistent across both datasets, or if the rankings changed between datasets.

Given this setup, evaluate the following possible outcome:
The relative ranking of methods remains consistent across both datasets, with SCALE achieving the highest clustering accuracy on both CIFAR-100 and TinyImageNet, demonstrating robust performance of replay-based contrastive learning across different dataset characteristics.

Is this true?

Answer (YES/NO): NO